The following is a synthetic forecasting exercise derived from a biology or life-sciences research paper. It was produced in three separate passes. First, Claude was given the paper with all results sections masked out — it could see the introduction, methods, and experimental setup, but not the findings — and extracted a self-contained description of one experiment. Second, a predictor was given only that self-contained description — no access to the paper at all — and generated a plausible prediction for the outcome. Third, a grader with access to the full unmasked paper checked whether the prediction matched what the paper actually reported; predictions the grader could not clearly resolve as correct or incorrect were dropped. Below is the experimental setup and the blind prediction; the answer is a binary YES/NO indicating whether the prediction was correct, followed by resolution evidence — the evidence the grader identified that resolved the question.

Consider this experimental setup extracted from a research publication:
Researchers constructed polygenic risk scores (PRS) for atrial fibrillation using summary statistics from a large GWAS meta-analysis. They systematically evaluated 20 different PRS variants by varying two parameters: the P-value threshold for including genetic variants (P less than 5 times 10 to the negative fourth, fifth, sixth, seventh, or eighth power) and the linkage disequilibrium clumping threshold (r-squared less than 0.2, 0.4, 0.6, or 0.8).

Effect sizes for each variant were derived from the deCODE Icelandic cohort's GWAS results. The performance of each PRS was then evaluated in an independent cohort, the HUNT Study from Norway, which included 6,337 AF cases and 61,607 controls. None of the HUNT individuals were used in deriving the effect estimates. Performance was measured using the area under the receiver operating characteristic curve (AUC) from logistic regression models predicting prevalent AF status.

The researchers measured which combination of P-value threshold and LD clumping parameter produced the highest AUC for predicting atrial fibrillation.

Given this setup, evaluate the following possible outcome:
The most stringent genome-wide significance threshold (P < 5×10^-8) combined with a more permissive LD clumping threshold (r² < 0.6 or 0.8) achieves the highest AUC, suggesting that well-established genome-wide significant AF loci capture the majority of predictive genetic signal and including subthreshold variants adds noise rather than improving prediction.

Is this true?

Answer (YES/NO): NO